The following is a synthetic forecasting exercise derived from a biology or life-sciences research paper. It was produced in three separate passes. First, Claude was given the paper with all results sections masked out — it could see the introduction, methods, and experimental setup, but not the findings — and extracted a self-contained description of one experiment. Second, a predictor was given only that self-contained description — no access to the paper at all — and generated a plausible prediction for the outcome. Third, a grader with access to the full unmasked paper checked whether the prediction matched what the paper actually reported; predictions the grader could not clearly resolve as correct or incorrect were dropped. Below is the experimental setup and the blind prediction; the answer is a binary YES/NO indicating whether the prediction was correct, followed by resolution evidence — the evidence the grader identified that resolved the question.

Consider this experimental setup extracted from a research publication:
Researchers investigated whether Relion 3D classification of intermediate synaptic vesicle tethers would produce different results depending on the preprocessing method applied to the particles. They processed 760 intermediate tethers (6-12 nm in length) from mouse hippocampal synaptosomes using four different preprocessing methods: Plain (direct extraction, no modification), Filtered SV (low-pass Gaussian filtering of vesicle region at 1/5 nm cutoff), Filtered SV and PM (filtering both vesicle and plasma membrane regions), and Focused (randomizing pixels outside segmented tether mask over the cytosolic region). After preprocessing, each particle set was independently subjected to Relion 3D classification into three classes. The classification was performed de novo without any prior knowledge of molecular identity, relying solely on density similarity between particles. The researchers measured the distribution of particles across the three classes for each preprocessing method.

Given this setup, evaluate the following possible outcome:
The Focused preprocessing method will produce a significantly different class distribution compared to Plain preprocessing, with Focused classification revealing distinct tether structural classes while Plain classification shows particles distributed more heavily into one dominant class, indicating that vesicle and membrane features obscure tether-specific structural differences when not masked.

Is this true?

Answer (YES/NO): NO